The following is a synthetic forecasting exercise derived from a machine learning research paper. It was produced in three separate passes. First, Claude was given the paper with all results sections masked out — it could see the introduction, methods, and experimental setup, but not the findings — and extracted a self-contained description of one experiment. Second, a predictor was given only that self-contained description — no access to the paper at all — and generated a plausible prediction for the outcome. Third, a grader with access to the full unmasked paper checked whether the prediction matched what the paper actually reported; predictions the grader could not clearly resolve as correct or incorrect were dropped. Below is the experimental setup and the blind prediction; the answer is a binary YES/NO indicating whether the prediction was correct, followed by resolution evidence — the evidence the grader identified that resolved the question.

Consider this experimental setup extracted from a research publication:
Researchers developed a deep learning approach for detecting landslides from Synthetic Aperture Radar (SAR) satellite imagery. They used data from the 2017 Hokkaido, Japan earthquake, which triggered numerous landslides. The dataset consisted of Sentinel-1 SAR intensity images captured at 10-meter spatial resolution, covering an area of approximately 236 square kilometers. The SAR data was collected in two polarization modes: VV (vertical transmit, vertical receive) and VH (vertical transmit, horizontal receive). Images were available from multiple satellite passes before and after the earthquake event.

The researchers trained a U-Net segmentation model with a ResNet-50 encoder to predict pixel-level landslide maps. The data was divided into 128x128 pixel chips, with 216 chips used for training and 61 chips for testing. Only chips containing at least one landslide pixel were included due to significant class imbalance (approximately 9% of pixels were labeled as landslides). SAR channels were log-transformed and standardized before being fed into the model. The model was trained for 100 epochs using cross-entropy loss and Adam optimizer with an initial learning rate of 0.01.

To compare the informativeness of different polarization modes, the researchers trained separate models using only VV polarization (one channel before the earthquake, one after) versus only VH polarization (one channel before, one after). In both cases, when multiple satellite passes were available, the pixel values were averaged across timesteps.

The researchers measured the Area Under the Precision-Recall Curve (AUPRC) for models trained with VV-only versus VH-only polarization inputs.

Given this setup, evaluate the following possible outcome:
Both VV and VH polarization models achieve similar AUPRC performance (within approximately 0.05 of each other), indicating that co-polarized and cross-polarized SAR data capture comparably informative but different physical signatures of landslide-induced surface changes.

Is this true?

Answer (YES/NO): NO